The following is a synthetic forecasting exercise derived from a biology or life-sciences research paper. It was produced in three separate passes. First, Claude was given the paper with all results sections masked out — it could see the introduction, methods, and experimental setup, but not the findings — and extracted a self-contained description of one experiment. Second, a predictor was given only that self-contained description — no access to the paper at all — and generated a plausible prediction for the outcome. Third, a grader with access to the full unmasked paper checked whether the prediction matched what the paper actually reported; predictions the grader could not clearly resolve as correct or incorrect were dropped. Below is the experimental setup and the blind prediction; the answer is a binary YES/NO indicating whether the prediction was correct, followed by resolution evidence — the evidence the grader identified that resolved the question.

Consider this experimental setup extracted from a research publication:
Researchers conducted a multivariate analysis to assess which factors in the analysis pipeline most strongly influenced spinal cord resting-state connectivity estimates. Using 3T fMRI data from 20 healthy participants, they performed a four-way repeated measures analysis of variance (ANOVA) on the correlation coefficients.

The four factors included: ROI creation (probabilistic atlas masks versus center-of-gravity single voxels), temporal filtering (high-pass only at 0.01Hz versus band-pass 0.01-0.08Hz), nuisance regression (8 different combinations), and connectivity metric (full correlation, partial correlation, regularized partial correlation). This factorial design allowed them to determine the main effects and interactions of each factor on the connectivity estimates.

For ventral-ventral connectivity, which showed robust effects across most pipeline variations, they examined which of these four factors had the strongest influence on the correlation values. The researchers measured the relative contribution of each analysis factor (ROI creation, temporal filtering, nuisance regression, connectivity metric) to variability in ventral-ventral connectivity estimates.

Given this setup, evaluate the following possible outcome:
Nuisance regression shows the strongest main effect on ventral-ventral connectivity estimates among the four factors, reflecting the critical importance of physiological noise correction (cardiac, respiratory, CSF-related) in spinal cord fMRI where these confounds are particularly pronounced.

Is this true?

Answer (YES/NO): NO